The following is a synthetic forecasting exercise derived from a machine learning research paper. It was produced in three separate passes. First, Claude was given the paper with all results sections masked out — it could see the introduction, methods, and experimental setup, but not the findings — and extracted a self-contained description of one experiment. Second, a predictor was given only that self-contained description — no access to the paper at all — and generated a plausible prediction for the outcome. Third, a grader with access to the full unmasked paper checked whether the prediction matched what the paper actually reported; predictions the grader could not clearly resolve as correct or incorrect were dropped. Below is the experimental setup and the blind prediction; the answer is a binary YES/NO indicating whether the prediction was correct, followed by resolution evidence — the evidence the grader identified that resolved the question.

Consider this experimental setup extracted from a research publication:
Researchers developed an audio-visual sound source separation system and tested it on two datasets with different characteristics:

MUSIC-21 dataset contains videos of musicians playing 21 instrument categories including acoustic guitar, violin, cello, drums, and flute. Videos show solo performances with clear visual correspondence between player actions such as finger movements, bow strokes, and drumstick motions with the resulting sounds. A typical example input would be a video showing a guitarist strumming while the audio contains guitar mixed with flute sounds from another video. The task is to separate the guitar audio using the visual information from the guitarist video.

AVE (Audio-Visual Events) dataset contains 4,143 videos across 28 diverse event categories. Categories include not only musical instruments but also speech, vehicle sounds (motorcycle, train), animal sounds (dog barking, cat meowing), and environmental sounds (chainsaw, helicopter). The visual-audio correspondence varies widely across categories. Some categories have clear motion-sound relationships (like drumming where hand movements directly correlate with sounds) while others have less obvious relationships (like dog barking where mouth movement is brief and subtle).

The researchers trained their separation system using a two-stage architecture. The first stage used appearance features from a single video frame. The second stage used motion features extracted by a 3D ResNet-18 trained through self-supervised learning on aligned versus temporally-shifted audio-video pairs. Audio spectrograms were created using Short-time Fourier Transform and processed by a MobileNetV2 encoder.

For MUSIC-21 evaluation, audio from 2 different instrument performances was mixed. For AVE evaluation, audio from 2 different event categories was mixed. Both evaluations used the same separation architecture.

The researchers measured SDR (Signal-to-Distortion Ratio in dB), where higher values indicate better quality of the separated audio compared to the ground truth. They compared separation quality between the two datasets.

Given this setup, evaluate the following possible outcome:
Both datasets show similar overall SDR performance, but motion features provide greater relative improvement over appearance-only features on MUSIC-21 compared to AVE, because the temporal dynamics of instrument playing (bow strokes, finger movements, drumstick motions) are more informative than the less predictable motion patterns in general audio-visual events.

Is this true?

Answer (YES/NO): NO